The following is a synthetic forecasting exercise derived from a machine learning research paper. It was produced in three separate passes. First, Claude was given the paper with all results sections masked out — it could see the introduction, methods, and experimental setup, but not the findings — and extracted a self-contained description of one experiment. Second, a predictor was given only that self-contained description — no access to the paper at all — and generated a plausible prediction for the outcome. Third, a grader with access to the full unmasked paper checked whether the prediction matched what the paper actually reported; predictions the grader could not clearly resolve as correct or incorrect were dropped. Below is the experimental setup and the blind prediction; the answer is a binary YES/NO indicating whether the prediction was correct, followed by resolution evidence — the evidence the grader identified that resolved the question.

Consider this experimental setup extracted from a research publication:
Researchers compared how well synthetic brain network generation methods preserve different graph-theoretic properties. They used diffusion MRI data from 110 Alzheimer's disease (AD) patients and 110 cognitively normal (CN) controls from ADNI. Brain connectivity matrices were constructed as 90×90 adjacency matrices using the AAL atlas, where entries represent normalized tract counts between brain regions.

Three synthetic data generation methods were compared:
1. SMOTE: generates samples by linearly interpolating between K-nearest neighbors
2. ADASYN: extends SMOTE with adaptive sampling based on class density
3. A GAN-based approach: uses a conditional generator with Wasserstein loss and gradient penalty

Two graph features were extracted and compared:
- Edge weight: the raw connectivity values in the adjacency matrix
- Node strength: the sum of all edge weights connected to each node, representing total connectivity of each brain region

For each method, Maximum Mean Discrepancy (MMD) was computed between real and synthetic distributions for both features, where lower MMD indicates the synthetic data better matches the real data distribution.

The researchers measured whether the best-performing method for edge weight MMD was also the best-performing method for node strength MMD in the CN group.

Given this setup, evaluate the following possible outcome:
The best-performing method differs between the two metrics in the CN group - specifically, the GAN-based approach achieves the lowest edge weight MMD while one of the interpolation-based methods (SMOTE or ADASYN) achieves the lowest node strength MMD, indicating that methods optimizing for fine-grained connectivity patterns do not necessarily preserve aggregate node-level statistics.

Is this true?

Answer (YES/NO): NO